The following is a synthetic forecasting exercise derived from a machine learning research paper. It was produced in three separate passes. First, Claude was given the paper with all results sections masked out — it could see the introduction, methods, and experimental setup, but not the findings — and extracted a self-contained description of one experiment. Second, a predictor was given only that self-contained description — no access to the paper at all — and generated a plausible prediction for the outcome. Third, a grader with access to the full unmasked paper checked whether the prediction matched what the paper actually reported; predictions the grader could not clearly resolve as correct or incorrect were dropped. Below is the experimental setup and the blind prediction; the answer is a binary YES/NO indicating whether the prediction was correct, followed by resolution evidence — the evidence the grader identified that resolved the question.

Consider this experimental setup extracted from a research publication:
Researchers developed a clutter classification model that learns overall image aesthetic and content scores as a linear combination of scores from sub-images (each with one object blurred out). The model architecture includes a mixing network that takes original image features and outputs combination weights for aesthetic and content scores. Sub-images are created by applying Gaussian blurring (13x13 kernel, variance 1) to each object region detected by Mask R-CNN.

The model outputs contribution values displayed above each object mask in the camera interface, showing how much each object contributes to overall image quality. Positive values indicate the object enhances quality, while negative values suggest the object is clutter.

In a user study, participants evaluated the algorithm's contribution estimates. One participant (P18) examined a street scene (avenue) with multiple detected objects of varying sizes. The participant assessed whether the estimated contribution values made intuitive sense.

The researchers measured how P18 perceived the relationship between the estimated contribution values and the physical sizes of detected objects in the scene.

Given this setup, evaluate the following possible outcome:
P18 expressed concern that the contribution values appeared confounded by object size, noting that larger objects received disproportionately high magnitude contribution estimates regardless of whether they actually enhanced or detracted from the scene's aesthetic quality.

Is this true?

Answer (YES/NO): NO